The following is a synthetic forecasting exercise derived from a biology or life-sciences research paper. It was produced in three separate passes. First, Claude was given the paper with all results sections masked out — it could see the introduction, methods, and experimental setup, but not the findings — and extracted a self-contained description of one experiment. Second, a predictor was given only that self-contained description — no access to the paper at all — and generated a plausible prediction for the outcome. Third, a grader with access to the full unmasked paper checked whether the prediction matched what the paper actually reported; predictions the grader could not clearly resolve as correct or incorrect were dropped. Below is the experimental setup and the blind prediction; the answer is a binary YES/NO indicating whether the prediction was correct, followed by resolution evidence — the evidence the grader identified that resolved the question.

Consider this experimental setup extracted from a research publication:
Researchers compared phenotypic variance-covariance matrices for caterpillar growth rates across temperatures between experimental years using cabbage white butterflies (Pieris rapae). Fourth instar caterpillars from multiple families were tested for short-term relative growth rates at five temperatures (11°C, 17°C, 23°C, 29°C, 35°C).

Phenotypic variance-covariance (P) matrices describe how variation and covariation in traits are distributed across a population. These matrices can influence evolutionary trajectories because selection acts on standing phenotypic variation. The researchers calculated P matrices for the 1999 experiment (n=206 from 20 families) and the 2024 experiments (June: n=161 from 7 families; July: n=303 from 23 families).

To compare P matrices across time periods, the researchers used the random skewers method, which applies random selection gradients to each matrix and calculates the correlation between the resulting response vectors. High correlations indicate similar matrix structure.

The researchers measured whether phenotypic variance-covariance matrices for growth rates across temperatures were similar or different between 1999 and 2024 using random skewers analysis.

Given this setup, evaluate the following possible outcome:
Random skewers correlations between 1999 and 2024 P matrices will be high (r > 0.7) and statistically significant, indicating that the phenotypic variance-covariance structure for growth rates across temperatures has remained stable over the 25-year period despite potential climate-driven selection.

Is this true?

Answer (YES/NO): NO